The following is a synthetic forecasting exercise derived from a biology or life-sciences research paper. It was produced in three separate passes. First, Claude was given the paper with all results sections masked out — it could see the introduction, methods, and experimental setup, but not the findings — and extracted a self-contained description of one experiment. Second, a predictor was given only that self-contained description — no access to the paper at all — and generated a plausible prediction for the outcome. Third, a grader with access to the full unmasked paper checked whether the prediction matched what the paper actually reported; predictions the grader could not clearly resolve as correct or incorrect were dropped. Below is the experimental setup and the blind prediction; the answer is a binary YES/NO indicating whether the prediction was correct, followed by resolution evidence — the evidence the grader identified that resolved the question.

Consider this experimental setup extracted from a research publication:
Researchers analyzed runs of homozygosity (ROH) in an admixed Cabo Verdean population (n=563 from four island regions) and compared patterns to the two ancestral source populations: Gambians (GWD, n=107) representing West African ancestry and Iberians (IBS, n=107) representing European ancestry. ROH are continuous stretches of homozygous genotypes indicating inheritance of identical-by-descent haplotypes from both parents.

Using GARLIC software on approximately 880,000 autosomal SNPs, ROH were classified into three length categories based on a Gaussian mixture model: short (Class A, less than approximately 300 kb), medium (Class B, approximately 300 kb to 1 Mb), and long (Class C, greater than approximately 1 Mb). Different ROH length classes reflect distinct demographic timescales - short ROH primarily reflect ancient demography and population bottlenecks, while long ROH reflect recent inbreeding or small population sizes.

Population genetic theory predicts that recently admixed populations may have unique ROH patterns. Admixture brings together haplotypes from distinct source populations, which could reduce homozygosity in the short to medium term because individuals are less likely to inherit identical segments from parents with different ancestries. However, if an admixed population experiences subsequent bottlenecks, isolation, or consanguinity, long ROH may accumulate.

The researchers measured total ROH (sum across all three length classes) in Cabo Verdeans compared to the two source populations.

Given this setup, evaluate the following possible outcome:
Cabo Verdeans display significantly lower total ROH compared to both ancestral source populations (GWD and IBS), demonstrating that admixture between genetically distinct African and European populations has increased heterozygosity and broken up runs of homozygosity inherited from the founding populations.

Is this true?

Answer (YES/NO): NO